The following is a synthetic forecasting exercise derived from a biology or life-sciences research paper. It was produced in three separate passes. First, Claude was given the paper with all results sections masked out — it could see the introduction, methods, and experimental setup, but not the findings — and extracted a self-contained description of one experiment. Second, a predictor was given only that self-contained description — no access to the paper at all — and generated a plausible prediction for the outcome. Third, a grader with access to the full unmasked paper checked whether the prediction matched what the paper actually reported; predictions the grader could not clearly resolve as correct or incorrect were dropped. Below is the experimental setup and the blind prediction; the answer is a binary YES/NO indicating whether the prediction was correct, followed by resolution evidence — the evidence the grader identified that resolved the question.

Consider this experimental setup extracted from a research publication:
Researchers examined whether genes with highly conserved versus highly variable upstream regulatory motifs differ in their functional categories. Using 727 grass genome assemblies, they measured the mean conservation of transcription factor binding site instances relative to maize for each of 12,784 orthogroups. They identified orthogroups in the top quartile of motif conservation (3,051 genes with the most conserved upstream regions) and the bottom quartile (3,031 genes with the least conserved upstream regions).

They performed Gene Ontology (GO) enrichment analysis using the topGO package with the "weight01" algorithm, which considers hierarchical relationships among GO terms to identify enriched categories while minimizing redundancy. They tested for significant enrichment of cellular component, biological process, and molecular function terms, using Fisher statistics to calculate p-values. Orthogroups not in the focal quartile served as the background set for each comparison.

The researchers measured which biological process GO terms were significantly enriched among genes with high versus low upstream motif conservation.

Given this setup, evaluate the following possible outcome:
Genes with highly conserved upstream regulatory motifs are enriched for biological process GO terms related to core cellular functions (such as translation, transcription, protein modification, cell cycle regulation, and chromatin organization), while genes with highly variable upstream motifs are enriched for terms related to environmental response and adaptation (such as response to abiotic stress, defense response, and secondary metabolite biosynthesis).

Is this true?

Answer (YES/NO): NO